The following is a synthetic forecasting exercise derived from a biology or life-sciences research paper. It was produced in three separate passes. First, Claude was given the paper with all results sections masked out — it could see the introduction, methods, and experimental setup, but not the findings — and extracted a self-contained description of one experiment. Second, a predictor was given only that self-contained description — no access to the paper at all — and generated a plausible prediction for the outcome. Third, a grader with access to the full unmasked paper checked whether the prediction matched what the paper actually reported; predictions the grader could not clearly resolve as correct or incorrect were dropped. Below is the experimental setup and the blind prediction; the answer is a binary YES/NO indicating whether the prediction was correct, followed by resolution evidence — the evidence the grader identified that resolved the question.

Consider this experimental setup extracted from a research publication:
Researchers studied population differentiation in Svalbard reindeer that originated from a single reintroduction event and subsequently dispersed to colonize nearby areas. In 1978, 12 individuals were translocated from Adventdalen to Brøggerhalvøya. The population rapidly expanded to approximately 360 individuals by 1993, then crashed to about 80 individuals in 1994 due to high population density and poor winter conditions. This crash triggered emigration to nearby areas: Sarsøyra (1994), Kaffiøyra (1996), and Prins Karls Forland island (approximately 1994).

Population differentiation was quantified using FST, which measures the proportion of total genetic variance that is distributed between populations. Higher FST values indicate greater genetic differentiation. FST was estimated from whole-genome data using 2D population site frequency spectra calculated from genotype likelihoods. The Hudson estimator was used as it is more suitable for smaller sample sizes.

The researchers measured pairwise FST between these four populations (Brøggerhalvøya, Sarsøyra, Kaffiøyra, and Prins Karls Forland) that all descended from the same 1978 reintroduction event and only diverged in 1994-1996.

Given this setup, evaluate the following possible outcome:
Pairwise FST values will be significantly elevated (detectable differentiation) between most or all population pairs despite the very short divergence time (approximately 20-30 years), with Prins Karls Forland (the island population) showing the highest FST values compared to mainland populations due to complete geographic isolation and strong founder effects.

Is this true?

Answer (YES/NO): NO